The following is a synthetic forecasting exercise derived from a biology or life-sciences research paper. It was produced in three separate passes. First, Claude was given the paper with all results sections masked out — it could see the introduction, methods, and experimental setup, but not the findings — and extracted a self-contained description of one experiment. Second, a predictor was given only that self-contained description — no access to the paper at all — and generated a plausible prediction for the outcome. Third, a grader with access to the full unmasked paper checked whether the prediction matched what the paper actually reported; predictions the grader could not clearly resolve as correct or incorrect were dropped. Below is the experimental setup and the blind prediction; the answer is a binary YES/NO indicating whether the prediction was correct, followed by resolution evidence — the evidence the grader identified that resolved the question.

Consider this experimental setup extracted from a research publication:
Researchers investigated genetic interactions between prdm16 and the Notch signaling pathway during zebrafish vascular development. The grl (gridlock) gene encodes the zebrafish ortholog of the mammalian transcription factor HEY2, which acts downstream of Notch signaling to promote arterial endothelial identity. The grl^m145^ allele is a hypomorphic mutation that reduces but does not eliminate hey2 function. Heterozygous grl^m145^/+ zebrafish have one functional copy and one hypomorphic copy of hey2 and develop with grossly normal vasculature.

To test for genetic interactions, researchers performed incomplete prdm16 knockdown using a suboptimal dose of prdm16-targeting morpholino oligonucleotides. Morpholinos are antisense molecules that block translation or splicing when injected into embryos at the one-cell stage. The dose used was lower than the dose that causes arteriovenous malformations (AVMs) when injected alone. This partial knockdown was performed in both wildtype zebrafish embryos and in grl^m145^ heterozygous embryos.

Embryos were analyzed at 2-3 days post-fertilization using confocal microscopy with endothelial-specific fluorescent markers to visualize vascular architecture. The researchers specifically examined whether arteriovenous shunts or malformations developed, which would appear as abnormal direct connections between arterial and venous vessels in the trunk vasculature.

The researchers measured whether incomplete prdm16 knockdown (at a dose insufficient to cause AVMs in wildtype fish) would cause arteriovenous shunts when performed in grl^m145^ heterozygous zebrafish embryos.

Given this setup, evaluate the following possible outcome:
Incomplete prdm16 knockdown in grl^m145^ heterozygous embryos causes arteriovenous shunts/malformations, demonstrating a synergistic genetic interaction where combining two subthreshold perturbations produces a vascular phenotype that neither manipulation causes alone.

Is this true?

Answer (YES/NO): YES